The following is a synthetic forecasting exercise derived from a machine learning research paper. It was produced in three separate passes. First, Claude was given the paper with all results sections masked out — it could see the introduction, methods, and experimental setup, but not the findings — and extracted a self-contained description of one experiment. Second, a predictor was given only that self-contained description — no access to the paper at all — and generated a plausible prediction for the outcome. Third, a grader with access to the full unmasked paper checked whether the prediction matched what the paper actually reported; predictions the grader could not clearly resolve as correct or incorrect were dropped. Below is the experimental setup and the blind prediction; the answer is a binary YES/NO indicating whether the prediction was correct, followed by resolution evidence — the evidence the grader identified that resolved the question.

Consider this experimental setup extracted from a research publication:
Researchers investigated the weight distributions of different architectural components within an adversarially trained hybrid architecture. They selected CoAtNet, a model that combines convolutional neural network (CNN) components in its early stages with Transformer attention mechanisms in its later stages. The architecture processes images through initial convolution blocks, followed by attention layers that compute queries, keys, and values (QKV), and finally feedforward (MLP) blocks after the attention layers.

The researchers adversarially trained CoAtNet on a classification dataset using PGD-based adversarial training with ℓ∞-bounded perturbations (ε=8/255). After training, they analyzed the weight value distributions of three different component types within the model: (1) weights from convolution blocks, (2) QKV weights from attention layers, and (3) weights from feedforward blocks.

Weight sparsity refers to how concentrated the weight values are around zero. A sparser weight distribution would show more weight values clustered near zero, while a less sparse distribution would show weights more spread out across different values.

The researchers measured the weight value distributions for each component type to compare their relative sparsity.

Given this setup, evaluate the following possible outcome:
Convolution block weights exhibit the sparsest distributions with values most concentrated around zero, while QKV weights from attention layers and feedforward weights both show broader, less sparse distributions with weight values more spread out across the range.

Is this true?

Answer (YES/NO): NO